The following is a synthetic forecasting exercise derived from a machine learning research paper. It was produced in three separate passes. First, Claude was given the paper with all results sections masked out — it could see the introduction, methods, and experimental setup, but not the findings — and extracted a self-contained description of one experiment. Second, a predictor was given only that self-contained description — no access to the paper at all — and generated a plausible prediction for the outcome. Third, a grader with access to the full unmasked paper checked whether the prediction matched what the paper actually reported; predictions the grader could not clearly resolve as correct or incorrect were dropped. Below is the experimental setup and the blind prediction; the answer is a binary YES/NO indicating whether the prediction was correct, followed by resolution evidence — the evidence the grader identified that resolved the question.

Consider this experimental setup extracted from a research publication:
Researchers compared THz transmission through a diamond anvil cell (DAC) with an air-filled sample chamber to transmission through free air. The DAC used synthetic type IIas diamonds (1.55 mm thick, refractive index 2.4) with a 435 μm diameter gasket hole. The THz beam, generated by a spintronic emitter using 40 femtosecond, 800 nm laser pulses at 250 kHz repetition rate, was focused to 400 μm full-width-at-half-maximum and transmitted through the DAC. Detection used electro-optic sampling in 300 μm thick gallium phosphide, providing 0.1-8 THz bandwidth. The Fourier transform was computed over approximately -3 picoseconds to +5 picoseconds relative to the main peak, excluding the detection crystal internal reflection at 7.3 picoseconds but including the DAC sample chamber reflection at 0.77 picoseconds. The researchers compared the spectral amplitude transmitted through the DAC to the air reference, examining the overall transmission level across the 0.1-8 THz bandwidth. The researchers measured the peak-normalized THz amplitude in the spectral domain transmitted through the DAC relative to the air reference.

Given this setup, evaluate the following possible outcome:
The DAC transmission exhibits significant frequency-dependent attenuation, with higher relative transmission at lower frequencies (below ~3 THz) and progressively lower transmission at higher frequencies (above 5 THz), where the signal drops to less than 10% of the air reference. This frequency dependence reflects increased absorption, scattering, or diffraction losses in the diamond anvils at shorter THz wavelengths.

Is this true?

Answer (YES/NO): NO